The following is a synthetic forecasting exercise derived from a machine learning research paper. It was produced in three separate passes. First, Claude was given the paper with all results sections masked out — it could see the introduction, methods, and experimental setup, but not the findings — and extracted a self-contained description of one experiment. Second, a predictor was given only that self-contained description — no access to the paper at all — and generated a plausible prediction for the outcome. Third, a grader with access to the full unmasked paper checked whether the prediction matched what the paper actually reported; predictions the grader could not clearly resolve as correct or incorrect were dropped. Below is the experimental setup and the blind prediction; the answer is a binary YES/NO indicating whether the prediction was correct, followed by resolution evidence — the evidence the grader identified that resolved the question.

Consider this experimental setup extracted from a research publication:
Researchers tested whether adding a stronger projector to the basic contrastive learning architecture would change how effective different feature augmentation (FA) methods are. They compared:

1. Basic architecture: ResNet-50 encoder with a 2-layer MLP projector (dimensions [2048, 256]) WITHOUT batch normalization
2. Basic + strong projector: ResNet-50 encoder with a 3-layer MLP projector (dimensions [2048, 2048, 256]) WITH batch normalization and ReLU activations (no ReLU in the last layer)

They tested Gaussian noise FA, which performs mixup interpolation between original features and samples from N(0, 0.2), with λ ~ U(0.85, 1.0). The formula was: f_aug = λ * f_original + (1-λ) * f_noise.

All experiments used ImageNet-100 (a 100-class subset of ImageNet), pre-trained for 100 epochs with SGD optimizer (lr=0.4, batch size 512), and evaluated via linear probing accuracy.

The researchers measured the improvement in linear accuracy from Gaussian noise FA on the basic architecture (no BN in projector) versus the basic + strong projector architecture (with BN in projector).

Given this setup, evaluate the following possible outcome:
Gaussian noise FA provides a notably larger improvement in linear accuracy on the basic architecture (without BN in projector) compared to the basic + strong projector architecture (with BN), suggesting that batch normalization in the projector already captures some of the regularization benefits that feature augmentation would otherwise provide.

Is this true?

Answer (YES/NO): NO